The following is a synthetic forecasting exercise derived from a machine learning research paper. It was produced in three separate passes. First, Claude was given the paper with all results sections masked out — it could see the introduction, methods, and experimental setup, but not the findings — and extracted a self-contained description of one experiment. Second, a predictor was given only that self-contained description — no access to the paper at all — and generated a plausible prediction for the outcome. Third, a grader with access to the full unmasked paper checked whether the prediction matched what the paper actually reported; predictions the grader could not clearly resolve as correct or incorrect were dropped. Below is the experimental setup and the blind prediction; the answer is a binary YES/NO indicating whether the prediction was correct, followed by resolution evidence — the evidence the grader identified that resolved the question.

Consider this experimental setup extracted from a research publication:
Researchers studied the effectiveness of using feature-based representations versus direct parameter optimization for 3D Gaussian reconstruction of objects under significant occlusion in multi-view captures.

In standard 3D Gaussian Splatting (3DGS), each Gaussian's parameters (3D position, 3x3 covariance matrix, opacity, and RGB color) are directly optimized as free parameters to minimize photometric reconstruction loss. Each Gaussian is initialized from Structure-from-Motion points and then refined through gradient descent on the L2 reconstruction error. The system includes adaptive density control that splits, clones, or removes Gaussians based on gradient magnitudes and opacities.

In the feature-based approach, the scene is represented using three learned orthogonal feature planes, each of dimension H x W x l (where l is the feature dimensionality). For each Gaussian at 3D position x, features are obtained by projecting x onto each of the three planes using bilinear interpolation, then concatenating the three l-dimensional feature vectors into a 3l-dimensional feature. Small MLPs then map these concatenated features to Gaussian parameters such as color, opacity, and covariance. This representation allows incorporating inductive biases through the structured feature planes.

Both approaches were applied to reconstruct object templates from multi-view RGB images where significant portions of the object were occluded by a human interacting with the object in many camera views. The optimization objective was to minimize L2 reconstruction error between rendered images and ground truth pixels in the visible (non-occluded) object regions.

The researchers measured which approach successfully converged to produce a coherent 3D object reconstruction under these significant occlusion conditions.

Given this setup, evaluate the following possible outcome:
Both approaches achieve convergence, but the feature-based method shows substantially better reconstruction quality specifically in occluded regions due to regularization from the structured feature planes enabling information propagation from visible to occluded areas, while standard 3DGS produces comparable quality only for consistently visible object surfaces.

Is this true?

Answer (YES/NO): NO